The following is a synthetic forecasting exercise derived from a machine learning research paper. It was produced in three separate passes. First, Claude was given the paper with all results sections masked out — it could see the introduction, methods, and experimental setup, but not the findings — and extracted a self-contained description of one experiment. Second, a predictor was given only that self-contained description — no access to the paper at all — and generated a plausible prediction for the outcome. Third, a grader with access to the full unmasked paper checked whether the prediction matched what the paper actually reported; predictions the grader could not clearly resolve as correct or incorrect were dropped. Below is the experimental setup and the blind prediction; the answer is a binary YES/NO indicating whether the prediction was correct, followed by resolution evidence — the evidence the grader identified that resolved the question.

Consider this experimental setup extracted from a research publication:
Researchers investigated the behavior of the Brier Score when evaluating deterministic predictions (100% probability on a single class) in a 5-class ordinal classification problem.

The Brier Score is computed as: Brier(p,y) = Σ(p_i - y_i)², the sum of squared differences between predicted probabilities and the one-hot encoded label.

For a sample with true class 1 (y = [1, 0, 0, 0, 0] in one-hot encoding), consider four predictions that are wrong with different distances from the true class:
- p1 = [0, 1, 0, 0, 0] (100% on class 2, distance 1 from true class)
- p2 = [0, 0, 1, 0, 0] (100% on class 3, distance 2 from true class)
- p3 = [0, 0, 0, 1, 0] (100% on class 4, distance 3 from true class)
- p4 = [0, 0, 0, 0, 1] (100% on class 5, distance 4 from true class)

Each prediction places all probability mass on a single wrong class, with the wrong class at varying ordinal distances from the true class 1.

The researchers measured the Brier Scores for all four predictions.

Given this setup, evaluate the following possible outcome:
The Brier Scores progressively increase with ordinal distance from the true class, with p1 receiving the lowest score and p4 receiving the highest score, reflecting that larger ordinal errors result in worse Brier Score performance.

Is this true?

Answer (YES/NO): NO